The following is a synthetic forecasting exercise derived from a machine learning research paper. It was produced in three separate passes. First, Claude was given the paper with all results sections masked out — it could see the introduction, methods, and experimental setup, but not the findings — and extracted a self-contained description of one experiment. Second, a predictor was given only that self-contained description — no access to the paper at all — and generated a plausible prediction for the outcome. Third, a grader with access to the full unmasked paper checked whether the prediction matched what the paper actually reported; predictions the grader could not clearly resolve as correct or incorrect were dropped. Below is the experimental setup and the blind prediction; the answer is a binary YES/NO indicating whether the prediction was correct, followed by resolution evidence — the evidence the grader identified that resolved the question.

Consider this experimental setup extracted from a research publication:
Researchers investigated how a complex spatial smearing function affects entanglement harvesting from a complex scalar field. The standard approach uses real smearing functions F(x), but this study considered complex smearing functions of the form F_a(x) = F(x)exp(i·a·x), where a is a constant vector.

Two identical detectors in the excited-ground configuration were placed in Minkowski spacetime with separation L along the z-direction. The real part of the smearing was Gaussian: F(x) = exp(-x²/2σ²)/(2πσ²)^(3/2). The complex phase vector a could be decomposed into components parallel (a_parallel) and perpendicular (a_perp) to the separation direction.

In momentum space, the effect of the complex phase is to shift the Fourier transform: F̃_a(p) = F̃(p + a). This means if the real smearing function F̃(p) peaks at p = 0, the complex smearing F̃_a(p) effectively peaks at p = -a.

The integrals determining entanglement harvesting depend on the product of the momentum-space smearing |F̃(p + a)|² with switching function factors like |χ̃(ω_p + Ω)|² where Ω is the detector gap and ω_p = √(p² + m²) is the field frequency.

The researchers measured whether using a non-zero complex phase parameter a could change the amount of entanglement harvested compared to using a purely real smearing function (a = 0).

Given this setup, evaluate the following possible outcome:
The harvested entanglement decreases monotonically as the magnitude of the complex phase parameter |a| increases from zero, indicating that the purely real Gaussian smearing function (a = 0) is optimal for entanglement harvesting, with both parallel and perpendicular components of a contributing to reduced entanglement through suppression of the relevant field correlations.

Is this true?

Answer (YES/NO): NO